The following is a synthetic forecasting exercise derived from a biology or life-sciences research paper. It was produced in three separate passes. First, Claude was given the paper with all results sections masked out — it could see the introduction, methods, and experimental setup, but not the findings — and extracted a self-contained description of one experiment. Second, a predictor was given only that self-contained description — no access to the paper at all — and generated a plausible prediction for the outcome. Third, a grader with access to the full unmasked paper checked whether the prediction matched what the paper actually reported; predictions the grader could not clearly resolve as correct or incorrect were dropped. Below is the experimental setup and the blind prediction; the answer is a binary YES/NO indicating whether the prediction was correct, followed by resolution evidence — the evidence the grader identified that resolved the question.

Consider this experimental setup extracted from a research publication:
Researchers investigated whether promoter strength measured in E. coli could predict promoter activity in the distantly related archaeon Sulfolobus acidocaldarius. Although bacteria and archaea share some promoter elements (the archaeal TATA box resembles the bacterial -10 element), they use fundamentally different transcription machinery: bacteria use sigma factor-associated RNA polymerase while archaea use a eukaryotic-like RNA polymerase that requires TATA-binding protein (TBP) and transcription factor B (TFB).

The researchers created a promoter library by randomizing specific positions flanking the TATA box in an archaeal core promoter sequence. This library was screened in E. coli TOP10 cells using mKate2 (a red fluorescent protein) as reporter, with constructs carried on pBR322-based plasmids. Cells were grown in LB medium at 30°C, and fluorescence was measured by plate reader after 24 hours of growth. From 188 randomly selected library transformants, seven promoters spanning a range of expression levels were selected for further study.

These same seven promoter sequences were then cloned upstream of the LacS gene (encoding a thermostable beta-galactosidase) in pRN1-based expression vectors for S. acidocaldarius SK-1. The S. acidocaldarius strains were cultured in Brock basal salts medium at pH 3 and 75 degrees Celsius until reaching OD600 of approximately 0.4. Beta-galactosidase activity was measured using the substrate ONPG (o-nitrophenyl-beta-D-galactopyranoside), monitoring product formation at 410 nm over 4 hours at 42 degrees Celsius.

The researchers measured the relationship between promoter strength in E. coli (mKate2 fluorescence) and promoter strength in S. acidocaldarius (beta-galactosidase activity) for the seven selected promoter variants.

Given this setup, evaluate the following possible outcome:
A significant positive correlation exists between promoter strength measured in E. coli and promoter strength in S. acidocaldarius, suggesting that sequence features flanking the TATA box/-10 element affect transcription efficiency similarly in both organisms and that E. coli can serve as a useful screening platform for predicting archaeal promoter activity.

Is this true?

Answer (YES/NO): NO